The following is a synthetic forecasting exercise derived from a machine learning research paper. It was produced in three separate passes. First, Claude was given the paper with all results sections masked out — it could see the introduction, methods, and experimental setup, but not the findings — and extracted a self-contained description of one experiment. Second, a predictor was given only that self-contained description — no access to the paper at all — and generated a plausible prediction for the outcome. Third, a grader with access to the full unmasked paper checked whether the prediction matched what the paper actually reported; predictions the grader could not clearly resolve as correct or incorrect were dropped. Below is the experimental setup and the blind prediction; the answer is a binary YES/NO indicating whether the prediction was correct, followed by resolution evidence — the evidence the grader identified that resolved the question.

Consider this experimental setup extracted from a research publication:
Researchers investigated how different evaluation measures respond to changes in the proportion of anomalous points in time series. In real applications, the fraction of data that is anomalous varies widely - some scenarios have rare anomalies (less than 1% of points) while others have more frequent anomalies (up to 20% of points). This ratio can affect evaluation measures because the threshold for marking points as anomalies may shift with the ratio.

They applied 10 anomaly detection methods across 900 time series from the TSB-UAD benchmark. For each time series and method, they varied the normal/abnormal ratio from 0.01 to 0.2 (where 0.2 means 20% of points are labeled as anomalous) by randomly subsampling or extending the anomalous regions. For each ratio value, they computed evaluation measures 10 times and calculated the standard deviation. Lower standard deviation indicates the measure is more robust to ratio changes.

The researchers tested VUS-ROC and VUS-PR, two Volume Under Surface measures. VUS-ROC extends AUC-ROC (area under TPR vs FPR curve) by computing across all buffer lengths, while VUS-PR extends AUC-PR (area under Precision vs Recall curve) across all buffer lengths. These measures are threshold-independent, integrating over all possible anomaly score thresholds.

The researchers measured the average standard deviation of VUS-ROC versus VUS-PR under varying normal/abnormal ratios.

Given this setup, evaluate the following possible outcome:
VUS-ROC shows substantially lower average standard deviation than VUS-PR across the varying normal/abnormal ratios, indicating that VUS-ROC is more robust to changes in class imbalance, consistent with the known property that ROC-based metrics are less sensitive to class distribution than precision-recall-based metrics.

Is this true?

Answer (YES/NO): YES